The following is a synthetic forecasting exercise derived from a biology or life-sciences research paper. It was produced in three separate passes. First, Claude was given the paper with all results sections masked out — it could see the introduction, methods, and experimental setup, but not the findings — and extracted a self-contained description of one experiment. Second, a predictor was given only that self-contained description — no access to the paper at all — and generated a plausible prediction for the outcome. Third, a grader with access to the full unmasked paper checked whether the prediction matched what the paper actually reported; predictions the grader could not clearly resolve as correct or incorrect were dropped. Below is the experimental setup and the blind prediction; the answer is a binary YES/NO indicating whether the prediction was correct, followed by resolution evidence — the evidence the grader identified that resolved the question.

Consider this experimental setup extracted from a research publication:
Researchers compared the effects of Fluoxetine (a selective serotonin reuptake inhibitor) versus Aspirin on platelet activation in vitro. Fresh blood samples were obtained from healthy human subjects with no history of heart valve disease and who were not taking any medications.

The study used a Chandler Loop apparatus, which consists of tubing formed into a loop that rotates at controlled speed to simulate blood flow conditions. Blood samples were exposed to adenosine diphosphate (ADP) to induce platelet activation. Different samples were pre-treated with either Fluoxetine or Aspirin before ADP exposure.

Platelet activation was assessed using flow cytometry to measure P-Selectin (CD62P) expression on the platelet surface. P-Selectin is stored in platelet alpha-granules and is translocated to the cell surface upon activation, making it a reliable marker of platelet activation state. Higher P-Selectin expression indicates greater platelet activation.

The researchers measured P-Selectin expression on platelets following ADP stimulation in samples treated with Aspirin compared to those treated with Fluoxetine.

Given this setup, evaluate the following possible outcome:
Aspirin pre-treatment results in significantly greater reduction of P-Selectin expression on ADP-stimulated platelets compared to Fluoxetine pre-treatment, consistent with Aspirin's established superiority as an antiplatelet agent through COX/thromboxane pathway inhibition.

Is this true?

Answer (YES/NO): NO